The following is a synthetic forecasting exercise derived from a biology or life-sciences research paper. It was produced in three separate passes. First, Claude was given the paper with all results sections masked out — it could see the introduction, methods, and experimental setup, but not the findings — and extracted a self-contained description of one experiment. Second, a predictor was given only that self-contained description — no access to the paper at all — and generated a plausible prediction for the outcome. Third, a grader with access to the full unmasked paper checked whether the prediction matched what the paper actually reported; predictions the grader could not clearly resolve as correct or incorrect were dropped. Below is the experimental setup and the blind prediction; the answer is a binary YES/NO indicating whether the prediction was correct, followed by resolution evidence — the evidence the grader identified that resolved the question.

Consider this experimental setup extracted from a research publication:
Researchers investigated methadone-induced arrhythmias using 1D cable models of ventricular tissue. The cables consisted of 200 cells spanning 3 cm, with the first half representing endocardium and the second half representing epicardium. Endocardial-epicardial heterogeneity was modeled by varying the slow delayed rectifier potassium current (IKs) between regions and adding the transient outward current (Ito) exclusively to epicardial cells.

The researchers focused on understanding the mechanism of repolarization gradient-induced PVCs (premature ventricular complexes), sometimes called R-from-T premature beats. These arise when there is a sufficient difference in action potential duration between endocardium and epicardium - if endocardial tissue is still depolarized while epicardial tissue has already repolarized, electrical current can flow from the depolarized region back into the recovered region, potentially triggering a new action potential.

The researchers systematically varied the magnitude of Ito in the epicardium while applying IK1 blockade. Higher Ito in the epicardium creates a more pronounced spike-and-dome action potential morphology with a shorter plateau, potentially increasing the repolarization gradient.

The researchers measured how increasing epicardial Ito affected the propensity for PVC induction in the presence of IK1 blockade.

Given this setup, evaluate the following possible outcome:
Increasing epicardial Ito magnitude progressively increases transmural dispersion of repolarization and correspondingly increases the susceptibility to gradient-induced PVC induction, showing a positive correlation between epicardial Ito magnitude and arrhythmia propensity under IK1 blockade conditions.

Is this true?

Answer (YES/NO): NO